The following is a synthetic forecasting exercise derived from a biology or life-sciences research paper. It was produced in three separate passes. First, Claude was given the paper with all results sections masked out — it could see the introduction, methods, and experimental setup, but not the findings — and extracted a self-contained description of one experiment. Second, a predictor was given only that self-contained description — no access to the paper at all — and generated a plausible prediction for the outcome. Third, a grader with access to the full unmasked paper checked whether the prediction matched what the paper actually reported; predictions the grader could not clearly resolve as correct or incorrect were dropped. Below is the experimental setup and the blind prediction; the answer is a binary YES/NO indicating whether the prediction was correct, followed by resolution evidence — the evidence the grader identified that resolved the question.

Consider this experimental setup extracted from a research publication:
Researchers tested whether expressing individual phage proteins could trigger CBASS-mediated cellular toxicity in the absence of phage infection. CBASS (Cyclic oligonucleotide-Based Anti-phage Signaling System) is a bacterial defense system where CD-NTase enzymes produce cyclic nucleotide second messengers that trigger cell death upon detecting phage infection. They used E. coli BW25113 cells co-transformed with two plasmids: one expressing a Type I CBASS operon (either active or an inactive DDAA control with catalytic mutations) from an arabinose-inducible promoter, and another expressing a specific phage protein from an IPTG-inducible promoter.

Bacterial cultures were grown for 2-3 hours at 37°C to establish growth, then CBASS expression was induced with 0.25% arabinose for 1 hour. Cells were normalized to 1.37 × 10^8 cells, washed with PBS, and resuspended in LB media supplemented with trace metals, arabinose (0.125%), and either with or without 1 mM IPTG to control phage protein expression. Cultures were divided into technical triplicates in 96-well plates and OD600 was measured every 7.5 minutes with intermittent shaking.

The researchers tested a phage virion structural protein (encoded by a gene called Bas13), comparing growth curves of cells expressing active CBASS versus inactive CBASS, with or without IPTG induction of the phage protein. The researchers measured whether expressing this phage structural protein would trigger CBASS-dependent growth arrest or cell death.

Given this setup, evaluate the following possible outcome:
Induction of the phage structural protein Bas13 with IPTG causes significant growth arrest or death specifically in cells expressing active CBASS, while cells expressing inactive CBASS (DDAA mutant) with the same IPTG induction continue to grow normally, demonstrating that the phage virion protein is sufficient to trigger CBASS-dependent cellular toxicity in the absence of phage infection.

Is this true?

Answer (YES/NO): YES